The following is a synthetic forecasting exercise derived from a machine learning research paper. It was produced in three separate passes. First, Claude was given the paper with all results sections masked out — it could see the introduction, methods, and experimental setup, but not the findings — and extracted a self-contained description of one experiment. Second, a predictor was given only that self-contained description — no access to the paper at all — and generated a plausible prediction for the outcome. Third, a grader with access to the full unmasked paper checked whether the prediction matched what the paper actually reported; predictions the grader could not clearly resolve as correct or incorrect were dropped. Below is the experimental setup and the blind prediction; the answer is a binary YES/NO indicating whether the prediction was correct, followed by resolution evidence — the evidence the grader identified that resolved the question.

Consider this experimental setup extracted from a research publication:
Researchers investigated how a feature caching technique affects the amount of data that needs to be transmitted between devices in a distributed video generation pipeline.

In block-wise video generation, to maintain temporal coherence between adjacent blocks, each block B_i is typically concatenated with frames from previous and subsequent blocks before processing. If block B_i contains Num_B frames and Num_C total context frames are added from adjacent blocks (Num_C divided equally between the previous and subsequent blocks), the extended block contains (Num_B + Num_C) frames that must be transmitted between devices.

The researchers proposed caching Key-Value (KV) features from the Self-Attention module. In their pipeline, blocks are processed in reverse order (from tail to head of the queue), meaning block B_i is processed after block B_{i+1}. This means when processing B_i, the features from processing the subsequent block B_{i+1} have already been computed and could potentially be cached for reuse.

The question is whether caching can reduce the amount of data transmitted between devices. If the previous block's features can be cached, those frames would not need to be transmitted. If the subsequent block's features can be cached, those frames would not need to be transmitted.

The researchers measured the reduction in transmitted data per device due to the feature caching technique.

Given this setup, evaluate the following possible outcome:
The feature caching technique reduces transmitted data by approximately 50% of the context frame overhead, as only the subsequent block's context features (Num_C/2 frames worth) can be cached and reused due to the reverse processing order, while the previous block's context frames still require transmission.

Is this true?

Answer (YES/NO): NO